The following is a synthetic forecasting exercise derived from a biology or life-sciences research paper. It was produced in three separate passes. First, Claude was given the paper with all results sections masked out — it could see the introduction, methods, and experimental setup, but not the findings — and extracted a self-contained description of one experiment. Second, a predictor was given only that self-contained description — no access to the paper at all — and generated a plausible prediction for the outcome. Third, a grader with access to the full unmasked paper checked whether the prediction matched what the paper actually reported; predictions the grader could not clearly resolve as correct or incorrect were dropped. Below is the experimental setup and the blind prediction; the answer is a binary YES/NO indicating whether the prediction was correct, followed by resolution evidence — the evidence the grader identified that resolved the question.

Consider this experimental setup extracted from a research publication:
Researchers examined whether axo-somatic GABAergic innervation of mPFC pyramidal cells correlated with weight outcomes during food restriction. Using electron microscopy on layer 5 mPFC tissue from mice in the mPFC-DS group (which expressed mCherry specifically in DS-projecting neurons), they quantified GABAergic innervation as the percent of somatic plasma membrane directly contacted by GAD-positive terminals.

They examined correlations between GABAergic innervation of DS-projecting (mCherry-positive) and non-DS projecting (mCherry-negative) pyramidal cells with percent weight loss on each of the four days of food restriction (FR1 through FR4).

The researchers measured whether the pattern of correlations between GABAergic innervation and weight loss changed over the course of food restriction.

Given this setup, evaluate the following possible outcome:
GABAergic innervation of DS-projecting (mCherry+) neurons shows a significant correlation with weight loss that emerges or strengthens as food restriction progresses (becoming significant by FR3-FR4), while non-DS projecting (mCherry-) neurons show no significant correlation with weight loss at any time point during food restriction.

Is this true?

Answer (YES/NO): NO